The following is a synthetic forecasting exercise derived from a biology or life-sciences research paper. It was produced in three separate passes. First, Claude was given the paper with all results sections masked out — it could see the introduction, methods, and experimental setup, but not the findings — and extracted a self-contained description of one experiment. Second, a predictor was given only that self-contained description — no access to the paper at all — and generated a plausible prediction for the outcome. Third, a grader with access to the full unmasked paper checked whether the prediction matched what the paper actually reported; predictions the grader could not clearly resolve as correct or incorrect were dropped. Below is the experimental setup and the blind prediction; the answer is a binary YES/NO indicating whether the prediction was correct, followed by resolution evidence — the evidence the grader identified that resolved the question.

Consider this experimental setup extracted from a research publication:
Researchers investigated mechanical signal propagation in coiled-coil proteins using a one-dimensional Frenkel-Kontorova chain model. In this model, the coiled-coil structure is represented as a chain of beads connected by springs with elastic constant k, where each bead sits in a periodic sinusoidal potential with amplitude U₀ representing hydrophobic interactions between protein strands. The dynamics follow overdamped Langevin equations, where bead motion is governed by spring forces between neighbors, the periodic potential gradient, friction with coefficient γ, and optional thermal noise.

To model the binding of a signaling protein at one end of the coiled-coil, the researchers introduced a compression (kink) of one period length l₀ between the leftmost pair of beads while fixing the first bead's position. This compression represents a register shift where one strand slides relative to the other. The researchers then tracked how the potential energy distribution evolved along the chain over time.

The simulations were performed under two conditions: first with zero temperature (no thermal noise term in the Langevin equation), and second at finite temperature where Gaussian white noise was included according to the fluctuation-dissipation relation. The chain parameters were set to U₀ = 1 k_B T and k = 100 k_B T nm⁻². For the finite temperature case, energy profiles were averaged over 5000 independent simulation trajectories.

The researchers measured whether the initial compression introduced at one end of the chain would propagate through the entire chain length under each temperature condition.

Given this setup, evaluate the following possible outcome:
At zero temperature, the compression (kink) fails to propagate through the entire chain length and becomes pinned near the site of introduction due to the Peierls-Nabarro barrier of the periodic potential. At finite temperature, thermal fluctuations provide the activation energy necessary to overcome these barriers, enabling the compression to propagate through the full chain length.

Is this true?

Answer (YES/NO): YES